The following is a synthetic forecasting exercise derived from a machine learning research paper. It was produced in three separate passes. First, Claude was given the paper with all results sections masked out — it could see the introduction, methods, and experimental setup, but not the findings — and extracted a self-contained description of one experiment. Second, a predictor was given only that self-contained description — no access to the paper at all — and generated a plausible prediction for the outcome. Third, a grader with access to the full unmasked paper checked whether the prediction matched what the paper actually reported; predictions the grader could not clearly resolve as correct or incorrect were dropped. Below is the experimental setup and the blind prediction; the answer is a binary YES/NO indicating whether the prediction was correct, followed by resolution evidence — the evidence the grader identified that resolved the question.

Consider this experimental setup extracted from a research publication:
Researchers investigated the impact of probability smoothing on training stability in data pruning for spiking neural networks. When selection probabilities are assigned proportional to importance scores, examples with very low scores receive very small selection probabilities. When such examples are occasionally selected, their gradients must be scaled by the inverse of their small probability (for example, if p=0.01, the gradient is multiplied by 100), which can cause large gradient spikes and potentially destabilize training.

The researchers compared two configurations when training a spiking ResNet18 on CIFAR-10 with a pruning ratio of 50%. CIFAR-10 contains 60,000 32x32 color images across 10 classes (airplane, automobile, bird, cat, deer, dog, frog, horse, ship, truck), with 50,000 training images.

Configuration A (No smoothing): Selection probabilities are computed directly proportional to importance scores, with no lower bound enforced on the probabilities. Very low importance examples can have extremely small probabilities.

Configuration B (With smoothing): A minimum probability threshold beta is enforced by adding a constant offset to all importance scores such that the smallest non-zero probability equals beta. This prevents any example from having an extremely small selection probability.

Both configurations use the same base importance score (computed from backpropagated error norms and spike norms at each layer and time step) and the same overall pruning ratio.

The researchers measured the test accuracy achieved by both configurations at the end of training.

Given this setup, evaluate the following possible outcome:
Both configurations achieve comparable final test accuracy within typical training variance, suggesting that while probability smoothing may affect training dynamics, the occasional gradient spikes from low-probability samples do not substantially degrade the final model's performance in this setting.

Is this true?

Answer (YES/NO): NO